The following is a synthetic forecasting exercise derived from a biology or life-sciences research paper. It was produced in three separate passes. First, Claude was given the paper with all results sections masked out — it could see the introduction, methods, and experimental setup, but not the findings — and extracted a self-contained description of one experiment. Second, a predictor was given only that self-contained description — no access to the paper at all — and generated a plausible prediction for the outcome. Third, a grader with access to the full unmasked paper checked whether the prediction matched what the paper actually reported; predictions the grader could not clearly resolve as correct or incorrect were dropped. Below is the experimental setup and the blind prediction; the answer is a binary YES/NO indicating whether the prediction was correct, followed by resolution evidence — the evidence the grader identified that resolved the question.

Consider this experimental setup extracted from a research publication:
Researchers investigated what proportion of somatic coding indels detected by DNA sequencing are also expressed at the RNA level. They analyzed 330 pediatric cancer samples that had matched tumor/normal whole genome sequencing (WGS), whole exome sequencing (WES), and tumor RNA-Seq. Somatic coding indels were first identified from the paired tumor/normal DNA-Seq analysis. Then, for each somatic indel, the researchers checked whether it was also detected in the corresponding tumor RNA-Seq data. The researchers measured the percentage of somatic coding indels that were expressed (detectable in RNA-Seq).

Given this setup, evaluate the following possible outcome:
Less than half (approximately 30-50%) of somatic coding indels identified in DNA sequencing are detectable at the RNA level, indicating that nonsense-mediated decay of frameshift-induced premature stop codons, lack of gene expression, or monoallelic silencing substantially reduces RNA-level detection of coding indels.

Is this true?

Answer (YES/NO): YES